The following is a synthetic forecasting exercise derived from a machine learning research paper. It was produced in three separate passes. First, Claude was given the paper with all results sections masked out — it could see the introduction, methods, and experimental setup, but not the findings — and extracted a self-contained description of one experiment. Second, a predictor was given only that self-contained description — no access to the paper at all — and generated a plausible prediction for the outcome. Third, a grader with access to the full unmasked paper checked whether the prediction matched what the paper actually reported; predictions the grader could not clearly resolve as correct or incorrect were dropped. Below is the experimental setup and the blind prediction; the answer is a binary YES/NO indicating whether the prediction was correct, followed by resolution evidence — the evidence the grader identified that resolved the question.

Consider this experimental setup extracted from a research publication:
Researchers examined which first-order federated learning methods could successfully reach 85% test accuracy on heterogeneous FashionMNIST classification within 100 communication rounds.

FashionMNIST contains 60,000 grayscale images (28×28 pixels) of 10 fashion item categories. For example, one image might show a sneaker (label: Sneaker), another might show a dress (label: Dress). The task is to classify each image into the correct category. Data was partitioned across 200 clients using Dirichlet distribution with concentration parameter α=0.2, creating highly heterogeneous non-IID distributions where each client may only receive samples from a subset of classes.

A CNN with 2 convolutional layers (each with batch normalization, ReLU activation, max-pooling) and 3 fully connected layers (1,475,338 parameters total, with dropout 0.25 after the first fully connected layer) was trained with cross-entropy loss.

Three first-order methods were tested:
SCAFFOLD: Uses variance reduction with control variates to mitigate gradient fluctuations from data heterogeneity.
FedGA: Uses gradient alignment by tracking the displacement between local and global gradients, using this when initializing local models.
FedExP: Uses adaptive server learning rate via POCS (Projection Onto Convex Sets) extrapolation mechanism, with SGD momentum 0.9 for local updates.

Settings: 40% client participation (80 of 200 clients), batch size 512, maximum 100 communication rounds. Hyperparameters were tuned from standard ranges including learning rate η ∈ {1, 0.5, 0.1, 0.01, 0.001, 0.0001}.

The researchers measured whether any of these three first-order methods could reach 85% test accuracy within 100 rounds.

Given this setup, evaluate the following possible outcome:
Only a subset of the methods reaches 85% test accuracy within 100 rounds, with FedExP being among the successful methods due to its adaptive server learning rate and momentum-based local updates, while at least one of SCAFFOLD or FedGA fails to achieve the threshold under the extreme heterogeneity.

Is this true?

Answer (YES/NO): NO